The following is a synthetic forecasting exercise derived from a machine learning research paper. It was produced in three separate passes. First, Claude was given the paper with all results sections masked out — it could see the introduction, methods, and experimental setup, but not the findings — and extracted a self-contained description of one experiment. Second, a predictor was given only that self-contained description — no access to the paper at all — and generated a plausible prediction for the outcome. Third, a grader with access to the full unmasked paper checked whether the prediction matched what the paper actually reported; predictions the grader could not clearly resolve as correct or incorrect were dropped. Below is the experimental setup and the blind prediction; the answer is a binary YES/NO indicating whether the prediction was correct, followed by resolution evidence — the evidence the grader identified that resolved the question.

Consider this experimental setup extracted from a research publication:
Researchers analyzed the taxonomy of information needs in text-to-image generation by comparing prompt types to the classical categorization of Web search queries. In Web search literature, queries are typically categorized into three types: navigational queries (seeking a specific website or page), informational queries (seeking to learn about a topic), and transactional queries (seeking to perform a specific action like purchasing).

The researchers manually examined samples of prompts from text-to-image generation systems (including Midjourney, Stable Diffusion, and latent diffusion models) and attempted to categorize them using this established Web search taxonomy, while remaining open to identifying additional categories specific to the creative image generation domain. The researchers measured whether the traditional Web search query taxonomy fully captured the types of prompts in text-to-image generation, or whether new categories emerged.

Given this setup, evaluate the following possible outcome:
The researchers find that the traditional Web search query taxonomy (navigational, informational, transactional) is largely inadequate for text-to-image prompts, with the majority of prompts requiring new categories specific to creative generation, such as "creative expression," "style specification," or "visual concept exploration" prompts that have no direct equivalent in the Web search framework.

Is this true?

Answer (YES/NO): NO